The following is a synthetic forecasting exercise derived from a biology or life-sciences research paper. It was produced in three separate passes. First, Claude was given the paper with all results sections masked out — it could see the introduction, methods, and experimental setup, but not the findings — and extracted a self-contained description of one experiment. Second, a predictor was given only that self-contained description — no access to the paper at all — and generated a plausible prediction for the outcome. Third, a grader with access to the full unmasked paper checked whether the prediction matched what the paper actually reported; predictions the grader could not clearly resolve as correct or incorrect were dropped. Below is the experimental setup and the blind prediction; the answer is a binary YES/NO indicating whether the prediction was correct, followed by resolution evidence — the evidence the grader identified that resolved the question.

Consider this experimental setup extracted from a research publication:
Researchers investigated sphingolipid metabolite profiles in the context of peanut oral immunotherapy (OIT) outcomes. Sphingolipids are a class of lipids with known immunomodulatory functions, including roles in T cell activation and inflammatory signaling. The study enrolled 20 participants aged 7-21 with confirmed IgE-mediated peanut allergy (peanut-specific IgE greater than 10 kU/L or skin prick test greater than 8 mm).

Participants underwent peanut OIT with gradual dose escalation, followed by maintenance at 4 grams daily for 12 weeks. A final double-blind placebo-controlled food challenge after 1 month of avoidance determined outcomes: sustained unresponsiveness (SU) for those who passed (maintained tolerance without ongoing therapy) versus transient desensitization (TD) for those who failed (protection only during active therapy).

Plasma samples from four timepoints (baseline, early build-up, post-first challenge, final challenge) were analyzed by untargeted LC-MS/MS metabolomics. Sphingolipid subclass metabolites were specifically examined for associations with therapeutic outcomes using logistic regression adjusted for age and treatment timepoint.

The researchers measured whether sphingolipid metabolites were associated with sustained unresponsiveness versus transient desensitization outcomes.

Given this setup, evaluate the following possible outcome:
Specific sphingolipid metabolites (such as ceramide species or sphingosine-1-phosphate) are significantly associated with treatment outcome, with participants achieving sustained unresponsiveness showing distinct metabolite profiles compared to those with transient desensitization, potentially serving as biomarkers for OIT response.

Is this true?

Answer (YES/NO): NO